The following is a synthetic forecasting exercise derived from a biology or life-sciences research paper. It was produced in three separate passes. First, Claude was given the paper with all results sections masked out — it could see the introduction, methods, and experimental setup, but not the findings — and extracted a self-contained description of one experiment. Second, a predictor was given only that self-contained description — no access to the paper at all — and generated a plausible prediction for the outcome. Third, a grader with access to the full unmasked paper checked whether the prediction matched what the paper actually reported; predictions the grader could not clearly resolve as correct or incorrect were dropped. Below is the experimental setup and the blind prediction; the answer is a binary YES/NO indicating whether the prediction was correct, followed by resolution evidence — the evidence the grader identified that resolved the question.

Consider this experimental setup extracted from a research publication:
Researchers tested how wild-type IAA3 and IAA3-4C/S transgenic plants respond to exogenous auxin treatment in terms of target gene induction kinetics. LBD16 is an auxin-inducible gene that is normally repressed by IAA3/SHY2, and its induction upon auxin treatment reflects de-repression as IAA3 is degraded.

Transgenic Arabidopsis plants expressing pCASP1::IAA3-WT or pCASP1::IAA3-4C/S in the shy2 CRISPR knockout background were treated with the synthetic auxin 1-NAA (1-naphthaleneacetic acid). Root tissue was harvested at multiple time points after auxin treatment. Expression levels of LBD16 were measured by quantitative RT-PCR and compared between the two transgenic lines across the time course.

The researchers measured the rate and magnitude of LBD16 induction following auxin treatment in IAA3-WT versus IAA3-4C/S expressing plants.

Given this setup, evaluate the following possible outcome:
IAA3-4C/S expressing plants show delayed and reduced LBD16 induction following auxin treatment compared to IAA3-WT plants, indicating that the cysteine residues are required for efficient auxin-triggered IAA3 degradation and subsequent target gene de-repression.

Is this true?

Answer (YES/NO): NO